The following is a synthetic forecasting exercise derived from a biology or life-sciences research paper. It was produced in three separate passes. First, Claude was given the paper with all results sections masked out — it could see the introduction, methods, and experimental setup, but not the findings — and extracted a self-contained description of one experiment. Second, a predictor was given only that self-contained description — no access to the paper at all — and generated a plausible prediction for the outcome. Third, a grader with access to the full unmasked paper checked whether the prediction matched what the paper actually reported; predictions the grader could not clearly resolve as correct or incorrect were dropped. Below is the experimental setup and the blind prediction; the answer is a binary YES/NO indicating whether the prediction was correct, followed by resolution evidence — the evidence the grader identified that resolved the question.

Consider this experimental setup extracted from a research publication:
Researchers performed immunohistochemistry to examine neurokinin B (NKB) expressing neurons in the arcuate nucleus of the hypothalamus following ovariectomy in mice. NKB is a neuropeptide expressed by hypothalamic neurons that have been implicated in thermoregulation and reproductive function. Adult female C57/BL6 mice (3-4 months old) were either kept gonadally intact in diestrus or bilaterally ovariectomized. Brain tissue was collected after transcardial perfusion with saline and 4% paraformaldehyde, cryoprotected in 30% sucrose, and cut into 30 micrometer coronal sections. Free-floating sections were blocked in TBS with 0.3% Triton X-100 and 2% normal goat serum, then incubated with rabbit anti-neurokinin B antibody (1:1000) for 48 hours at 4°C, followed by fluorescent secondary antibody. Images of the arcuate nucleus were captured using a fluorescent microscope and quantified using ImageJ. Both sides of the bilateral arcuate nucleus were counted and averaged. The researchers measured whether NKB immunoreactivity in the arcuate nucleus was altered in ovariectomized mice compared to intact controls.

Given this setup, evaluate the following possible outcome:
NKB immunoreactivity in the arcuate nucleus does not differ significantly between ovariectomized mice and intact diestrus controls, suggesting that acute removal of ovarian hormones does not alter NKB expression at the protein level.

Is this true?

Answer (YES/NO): NO